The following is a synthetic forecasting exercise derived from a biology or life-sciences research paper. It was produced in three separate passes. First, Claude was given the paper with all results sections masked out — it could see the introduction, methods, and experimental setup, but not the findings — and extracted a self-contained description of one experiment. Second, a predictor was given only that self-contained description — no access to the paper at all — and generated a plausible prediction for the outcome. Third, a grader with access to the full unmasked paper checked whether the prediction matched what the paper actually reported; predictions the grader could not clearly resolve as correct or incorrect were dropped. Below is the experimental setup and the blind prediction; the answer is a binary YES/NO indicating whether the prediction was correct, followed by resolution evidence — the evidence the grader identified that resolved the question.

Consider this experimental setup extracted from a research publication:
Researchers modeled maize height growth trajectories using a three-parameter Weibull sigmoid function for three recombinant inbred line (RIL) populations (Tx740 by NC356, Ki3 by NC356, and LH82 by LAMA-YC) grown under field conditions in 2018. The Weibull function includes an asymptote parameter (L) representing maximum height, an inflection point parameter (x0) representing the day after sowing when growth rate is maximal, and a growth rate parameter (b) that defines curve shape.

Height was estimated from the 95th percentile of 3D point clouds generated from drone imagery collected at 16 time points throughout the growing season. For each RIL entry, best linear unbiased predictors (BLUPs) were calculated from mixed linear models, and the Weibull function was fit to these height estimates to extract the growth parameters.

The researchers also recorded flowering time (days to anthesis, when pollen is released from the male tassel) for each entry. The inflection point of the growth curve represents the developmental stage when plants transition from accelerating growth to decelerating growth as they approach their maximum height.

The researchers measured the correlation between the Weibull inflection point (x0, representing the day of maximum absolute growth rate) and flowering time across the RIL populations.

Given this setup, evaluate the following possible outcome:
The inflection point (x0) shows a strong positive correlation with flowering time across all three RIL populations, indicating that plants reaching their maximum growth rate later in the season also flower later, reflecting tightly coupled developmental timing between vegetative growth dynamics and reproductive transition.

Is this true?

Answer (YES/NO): YES